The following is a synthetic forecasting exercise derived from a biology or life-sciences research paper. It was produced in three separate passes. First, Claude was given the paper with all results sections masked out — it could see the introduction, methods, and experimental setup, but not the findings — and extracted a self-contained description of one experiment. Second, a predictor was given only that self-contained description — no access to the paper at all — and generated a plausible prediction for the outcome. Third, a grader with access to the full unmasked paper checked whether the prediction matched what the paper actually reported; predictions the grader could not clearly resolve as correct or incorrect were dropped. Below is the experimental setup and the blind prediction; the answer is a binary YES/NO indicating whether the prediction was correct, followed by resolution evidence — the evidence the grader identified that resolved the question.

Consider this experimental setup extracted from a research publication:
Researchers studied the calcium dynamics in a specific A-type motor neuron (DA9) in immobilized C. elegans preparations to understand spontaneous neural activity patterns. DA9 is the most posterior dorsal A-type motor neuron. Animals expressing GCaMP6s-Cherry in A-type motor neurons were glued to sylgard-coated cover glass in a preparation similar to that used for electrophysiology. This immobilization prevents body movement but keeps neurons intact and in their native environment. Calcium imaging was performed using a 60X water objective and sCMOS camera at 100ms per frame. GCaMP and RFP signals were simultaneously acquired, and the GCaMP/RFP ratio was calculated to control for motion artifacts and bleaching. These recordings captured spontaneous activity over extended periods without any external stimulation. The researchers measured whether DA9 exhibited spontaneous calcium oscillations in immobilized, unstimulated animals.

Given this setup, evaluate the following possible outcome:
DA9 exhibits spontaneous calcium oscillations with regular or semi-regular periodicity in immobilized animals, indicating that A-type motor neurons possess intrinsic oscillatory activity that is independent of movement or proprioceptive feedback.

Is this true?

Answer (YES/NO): NO